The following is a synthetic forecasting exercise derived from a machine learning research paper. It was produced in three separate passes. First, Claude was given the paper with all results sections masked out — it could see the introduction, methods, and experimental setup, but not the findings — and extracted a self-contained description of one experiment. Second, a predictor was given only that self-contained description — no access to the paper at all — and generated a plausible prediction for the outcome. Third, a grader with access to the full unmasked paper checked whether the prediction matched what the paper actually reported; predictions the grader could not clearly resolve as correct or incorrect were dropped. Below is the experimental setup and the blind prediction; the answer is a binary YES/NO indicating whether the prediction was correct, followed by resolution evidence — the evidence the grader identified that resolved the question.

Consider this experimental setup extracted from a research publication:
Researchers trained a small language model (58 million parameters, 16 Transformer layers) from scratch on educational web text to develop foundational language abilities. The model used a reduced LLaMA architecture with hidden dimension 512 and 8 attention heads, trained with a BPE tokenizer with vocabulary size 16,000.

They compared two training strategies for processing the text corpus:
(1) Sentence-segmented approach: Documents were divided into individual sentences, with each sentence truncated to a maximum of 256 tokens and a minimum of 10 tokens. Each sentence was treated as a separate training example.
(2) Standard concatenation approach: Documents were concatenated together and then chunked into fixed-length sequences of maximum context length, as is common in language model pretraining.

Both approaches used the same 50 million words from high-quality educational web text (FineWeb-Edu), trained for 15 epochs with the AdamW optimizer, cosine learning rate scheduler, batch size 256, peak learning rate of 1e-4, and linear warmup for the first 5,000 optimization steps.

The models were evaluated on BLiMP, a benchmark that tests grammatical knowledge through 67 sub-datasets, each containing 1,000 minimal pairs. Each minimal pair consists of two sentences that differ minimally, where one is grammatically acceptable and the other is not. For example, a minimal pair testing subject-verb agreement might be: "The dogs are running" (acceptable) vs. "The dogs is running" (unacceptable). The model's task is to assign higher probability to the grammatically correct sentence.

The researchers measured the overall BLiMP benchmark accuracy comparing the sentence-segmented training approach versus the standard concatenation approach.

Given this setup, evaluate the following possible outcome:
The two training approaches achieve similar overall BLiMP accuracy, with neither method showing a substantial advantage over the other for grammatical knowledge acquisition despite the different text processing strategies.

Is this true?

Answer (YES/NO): NO